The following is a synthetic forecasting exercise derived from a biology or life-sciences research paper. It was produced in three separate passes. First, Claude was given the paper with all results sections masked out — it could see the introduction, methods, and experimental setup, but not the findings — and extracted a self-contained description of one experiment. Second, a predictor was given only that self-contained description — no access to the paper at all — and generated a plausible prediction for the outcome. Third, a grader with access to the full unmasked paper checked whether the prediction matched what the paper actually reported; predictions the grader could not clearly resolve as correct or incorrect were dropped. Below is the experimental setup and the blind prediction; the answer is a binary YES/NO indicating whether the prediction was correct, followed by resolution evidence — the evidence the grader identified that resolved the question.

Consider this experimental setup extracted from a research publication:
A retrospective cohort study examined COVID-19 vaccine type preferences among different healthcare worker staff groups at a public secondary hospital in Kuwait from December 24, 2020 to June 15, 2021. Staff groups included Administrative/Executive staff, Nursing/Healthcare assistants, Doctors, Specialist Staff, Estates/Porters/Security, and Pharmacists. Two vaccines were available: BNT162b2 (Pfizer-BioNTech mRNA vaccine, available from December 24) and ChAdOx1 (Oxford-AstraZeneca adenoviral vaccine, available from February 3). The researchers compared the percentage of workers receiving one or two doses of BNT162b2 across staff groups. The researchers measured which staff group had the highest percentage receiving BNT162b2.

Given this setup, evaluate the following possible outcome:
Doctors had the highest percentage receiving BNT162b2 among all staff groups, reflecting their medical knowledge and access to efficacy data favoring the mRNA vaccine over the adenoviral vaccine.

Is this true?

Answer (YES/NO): YES